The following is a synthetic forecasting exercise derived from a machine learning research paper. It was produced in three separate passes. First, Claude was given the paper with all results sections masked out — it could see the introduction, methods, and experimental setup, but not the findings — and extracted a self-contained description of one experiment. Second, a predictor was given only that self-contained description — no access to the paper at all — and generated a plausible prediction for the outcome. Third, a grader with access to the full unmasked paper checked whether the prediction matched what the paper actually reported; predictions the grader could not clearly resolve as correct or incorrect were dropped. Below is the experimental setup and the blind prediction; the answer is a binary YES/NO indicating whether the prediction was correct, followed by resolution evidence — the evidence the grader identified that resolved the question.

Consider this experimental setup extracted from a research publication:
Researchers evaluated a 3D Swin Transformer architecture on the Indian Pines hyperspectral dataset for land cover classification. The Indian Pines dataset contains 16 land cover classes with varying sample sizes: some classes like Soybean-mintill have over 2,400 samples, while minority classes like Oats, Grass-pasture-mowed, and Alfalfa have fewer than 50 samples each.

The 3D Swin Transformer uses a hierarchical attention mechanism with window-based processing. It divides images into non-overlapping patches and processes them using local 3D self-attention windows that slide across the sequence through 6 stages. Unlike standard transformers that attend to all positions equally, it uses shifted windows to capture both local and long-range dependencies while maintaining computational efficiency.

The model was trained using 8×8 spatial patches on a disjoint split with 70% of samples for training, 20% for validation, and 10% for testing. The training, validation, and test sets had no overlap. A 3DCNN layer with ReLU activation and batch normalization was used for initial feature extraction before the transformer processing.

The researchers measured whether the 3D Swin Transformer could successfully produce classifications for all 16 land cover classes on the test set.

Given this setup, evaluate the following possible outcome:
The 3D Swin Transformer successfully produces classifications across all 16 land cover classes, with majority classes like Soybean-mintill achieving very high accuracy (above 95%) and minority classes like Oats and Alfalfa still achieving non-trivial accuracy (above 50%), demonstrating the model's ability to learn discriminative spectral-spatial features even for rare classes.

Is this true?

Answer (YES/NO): NO